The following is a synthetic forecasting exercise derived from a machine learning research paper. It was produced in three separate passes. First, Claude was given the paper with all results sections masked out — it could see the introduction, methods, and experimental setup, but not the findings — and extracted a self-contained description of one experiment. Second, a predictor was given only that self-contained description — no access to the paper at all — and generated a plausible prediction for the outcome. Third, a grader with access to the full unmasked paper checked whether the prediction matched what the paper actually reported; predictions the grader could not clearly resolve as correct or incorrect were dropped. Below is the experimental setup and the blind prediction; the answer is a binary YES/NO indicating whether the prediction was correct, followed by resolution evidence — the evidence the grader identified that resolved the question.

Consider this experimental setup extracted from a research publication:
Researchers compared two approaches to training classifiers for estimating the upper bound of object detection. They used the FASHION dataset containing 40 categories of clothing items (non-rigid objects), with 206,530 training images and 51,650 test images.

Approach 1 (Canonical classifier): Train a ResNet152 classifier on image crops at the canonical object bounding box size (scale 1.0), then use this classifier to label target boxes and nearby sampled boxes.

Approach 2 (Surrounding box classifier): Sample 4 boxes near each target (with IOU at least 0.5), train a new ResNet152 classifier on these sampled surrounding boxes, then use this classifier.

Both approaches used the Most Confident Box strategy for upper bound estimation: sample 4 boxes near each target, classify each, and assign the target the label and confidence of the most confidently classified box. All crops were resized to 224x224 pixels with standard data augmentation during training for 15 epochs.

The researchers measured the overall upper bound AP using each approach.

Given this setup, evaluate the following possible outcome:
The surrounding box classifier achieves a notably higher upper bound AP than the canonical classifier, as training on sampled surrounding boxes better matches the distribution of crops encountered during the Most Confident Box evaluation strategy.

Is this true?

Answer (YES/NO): YES